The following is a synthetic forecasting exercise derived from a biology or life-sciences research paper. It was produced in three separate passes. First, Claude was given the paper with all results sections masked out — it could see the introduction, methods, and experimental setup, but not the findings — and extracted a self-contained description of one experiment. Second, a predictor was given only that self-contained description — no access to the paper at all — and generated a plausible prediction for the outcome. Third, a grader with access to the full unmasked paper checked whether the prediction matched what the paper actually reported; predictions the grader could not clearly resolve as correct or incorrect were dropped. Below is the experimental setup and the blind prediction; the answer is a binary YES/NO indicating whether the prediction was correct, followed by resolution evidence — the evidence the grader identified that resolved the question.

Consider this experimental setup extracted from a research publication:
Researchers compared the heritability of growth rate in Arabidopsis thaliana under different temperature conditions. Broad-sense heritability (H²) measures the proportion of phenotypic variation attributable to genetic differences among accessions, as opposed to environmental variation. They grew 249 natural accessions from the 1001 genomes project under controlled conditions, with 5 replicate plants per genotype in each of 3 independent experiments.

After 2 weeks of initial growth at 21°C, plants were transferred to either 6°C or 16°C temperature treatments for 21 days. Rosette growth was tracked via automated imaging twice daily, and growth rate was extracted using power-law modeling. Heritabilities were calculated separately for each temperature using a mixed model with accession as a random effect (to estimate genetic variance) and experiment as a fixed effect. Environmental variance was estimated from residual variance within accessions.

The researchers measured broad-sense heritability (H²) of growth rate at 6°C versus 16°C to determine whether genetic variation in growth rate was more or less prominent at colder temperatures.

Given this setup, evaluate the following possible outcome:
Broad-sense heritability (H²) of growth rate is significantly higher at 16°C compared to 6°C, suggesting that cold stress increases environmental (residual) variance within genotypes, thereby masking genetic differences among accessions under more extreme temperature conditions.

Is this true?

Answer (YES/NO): YES